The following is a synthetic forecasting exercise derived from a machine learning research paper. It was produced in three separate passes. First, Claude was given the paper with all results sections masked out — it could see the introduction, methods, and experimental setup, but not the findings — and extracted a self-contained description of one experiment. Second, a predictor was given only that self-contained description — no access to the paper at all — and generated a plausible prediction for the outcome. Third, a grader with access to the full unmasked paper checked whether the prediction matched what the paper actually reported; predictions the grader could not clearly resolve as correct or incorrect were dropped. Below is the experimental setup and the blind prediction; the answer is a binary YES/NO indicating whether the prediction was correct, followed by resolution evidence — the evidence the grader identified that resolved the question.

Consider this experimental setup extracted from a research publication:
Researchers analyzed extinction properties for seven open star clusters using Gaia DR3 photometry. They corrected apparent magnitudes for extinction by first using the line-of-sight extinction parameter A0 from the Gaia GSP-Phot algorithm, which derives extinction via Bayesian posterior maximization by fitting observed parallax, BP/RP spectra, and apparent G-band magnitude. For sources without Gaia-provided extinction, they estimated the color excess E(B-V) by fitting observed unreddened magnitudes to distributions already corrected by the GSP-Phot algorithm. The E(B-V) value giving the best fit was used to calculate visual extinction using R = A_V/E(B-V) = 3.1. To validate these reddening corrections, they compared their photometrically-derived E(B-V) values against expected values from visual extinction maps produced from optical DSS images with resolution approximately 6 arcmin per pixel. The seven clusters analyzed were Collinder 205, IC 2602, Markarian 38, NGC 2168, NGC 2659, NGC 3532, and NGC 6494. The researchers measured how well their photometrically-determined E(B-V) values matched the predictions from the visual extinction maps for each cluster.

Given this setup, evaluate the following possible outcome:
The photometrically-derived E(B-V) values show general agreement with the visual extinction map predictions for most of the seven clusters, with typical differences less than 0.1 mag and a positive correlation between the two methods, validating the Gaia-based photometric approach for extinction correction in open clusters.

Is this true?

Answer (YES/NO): NO